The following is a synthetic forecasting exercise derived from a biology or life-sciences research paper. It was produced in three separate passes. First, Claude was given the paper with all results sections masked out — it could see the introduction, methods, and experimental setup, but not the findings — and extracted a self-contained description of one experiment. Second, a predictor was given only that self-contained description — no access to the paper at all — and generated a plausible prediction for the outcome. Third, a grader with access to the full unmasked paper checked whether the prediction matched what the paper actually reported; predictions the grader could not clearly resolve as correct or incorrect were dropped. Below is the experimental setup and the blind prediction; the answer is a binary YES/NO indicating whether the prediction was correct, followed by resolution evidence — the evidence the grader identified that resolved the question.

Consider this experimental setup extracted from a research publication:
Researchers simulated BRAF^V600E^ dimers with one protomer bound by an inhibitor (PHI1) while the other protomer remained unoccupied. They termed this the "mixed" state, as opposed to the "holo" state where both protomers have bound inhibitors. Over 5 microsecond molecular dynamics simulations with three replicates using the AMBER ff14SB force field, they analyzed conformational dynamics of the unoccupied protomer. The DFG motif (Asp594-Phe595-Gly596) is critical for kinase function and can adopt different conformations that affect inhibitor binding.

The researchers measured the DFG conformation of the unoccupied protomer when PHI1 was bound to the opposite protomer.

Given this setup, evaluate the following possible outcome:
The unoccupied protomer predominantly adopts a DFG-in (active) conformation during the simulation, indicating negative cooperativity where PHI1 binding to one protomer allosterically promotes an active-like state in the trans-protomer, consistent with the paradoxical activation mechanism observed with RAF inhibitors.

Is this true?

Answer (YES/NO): NO